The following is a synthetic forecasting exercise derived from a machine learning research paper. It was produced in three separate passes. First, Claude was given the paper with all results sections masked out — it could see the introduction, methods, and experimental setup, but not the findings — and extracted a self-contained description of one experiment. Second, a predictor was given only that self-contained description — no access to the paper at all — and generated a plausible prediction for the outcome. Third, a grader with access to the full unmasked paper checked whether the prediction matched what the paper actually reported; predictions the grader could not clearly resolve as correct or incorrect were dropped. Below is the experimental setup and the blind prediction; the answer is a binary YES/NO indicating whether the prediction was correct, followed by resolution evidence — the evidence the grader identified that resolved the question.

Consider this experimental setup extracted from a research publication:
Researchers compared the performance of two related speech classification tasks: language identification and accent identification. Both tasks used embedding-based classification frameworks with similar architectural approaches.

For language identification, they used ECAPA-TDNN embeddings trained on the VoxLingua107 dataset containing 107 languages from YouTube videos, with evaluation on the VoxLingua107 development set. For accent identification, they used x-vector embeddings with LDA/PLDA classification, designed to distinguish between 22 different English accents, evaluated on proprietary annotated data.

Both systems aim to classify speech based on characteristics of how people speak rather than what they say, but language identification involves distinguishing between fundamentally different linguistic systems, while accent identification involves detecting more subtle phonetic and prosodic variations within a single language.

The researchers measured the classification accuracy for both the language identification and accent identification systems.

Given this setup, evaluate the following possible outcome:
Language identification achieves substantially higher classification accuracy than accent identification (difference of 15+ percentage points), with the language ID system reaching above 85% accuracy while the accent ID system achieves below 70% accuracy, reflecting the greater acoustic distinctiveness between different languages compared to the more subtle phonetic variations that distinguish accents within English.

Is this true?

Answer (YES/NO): NO